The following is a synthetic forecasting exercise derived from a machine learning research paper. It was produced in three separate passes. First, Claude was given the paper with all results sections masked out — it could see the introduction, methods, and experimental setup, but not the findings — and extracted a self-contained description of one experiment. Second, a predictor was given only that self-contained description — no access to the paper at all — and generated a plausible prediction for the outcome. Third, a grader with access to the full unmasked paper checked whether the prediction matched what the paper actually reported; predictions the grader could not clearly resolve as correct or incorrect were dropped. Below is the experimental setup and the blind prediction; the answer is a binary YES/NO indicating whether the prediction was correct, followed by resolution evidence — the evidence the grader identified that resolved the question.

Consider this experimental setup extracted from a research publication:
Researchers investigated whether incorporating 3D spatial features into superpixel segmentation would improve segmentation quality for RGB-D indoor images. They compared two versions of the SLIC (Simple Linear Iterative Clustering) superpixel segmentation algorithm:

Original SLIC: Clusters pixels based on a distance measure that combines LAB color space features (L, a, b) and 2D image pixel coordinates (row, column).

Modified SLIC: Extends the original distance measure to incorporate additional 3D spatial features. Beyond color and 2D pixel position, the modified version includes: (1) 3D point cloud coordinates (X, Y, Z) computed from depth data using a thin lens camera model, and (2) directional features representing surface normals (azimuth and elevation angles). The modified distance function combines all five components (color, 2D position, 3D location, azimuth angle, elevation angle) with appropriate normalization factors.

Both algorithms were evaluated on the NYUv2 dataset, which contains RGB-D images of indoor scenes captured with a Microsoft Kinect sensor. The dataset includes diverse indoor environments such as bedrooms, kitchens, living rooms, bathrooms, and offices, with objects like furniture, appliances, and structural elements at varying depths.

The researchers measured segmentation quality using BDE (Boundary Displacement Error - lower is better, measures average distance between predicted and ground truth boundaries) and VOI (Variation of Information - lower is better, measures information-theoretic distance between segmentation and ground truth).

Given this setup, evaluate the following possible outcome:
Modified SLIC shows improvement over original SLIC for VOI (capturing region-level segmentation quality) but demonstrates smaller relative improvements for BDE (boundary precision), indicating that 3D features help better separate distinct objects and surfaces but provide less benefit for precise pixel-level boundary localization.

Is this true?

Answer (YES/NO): YES